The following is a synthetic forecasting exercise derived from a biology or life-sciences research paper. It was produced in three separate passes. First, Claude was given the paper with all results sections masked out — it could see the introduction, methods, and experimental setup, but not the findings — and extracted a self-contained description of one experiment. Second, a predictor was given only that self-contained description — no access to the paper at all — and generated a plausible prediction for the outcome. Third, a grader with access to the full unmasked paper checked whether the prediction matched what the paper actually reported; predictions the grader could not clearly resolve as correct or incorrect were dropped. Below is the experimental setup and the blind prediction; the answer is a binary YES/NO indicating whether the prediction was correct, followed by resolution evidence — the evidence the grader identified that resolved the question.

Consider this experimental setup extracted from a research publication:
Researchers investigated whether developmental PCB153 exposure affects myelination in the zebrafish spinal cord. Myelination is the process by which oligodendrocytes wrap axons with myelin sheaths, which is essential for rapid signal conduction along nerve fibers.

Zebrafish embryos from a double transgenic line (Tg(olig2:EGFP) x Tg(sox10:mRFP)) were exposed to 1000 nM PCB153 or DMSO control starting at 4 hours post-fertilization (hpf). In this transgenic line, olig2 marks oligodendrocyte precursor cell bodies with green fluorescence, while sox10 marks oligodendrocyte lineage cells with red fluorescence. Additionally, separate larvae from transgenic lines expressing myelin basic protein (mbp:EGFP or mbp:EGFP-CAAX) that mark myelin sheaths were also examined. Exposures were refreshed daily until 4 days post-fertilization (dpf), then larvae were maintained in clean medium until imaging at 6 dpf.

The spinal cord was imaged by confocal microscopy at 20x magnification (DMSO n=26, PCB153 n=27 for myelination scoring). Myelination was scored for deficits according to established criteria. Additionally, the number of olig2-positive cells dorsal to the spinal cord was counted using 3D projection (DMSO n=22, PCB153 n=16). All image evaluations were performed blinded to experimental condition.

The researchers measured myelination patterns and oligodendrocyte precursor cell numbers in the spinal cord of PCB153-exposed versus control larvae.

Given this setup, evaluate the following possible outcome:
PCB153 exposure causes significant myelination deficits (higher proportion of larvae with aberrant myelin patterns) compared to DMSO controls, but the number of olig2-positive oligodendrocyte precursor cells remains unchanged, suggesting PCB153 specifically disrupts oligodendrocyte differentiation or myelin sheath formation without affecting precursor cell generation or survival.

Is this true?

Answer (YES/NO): NO